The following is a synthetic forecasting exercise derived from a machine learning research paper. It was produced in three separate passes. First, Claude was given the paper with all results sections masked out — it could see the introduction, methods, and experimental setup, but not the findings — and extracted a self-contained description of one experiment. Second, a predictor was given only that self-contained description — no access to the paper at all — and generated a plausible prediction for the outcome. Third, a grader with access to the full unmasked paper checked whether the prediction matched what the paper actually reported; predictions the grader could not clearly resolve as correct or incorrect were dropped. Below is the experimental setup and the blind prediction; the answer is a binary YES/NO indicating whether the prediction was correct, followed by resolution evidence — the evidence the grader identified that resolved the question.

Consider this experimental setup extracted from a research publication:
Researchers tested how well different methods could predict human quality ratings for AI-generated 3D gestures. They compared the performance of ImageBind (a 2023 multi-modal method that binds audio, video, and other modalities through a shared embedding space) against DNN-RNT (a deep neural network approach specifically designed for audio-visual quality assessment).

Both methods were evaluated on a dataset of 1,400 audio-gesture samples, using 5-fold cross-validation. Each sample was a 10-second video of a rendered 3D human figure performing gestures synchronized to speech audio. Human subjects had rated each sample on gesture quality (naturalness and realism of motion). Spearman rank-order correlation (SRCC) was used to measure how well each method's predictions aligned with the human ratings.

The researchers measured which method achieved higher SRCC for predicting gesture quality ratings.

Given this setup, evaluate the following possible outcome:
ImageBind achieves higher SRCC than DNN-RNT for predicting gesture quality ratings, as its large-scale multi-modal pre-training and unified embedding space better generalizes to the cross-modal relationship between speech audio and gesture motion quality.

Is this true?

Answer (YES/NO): NO